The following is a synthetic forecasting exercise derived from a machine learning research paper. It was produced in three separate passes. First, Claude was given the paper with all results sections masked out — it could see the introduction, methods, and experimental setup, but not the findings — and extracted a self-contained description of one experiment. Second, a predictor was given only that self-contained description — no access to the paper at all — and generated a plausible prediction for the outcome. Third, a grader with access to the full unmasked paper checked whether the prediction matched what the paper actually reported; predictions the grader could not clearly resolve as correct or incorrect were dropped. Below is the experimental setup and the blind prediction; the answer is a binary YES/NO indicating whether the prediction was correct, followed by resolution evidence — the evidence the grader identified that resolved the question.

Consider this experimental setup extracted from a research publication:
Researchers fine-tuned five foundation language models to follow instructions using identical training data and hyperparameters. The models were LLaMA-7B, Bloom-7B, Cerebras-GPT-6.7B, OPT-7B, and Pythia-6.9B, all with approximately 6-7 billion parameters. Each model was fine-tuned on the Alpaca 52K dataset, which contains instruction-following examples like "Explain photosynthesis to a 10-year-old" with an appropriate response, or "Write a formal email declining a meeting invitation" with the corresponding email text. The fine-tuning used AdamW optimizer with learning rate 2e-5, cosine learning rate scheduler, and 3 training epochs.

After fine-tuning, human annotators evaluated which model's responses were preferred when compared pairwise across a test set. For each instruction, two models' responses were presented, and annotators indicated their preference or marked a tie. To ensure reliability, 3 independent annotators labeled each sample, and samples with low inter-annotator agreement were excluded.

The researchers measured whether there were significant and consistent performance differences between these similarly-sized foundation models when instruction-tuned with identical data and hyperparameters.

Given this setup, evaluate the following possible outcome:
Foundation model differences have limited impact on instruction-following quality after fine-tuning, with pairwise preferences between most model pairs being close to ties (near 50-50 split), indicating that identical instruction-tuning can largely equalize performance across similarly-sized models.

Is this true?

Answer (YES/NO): NO